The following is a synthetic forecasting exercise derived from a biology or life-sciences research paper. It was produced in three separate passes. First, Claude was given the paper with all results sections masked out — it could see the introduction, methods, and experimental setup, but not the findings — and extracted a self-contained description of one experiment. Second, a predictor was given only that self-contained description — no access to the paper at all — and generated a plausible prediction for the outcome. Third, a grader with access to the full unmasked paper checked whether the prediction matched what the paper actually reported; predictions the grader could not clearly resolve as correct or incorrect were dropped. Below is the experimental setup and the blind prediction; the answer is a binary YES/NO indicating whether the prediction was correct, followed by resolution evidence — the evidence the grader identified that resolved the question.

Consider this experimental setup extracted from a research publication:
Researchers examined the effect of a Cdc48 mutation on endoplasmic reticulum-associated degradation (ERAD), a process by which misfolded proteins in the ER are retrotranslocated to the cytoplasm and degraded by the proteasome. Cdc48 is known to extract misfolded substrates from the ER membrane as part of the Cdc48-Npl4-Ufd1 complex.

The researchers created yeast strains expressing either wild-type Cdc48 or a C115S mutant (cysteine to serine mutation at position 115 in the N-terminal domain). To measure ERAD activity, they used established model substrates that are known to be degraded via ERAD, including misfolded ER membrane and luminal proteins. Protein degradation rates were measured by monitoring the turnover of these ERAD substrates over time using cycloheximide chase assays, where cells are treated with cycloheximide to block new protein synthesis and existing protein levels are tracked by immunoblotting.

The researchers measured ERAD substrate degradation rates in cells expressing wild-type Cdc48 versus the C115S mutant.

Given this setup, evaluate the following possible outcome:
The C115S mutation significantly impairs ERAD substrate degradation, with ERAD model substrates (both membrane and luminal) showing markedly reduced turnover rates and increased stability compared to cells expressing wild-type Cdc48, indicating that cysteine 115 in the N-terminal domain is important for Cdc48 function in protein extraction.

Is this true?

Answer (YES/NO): NO